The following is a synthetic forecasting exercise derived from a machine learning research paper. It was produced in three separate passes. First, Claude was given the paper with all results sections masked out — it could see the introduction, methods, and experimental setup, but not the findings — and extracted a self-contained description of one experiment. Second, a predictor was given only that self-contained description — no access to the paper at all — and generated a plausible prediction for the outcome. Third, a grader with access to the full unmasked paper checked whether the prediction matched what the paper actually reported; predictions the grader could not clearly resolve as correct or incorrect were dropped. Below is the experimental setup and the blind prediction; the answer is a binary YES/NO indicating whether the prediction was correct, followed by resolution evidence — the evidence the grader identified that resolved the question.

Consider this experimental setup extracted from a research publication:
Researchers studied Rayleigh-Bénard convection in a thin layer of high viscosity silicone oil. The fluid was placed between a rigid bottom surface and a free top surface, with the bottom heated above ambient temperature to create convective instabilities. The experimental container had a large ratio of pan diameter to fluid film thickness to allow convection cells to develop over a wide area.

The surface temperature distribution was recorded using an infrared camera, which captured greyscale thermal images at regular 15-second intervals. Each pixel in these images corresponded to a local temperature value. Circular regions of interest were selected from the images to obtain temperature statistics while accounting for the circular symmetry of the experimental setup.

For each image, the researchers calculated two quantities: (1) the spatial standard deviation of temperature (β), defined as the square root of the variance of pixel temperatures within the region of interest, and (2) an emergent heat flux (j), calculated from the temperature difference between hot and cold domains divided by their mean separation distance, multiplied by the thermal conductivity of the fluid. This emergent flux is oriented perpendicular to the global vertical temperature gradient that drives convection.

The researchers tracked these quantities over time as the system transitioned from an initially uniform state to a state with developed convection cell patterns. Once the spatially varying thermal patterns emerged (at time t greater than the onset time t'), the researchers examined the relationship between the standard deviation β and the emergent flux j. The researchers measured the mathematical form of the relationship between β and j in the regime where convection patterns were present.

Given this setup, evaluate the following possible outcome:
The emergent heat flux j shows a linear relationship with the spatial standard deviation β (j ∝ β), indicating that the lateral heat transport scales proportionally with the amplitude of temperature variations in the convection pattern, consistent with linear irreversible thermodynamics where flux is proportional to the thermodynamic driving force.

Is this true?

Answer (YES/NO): YES